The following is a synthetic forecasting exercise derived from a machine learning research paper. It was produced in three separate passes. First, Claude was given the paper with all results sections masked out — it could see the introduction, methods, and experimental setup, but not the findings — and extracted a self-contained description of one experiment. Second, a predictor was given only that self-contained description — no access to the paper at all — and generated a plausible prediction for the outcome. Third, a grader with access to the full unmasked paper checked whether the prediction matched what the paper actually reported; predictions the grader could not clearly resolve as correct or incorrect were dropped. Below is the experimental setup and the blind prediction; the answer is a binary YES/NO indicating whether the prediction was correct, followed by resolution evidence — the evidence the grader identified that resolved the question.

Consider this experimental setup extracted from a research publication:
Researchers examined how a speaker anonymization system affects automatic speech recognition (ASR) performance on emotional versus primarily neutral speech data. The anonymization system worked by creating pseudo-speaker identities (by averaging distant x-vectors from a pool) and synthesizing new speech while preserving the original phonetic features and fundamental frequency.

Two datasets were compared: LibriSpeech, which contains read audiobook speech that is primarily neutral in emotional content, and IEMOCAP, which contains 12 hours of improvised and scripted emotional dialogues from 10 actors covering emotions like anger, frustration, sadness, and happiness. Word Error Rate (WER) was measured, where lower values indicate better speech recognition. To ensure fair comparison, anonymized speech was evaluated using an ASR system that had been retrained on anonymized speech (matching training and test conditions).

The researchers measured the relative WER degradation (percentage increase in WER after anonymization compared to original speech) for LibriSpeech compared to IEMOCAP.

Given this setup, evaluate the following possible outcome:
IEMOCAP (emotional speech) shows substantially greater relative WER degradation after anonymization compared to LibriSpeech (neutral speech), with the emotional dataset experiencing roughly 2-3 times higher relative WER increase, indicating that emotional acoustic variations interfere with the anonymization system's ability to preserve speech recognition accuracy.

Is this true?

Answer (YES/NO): NO